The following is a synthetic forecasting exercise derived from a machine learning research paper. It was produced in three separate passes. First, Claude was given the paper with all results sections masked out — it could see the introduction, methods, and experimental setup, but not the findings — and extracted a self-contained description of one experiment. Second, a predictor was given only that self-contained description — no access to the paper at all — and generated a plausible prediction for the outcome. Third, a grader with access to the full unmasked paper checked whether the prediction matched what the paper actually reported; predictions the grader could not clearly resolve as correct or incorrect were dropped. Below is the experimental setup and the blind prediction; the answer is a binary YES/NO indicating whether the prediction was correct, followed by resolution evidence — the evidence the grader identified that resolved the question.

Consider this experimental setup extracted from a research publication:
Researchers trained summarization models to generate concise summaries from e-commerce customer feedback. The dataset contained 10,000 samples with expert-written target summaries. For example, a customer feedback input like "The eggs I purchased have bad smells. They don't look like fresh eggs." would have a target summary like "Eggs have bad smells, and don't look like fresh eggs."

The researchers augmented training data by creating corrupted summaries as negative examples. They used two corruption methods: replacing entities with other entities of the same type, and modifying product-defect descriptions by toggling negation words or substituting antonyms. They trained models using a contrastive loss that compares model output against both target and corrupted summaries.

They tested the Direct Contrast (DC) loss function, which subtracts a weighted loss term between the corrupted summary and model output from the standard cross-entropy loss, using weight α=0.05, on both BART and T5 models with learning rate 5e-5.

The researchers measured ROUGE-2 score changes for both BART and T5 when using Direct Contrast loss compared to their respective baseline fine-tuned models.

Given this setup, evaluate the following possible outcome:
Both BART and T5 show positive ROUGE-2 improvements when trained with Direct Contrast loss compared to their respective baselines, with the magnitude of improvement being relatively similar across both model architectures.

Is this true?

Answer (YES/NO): NO